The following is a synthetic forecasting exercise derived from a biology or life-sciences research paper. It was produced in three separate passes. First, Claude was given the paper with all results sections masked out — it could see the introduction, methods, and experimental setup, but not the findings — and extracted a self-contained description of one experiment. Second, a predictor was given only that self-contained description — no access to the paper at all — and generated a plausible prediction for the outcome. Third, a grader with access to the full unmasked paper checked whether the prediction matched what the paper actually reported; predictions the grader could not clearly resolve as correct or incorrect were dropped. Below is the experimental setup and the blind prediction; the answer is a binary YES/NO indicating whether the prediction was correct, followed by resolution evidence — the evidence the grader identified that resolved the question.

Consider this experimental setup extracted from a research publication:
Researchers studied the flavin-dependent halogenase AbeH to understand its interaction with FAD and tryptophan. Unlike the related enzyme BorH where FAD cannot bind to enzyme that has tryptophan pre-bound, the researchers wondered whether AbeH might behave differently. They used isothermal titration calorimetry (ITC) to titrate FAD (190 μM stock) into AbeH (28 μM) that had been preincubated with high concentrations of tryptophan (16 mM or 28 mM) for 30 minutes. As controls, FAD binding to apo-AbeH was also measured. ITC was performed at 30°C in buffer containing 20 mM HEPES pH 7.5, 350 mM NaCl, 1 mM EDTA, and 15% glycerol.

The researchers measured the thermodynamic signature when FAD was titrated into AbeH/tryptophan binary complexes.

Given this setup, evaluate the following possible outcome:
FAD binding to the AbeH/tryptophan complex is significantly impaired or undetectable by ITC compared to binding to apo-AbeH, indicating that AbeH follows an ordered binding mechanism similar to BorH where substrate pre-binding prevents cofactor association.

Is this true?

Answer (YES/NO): NO